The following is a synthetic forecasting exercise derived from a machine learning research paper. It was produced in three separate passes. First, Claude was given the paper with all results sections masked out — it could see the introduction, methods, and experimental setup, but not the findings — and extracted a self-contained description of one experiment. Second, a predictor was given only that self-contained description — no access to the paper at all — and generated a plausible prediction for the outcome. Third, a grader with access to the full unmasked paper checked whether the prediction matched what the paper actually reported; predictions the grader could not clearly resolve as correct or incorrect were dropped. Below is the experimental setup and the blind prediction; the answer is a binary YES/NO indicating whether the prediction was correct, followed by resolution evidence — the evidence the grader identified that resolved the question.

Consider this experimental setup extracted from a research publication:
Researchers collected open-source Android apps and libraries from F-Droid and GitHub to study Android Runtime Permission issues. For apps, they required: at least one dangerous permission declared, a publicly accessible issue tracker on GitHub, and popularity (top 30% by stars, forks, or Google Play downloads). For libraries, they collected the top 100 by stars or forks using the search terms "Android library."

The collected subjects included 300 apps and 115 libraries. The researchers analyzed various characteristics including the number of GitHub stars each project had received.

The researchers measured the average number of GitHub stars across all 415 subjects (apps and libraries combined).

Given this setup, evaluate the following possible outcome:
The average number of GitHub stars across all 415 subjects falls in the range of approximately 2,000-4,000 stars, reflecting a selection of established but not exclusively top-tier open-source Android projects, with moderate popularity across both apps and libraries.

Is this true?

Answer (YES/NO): YES